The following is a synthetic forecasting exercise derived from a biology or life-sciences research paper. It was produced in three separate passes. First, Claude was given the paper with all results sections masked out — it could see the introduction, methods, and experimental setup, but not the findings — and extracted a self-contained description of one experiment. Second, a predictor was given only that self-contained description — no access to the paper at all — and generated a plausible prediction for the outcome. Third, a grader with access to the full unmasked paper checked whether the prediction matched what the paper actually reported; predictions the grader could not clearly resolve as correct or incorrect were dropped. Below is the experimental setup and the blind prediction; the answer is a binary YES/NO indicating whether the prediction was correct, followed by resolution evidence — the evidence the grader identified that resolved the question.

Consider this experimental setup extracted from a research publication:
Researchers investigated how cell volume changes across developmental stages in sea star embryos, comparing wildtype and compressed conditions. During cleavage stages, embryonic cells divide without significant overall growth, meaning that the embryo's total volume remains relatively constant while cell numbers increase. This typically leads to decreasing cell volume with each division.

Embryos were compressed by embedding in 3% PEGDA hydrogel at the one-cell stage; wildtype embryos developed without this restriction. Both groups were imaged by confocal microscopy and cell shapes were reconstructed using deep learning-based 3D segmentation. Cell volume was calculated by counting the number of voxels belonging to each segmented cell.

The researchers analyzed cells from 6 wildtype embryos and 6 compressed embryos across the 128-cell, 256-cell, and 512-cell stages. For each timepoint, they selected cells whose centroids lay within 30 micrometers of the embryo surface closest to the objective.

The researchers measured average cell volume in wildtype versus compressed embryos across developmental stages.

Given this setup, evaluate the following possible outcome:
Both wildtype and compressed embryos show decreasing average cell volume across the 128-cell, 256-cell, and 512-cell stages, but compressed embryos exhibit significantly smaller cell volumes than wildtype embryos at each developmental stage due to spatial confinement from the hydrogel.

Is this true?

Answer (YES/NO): NO